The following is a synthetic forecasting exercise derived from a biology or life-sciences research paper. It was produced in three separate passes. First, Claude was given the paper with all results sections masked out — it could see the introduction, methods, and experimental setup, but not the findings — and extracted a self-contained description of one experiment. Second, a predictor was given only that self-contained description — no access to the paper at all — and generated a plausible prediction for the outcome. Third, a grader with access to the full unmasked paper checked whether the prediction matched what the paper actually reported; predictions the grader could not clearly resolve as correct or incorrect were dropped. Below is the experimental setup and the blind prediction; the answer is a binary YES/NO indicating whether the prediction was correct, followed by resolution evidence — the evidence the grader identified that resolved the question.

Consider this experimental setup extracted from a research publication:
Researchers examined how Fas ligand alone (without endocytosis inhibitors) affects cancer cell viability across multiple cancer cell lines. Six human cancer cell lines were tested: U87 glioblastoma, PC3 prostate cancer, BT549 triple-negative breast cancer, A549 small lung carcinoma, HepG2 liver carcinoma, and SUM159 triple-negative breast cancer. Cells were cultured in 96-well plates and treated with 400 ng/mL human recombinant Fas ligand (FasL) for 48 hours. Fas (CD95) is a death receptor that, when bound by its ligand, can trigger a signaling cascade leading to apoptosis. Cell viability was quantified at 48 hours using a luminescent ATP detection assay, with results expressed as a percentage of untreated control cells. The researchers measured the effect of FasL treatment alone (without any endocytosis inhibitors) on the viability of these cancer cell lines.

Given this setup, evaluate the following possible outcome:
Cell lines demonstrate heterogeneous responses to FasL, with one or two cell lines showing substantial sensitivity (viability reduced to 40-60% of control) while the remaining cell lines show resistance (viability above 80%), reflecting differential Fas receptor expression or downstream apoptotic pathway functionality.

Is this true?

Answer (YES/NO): NO